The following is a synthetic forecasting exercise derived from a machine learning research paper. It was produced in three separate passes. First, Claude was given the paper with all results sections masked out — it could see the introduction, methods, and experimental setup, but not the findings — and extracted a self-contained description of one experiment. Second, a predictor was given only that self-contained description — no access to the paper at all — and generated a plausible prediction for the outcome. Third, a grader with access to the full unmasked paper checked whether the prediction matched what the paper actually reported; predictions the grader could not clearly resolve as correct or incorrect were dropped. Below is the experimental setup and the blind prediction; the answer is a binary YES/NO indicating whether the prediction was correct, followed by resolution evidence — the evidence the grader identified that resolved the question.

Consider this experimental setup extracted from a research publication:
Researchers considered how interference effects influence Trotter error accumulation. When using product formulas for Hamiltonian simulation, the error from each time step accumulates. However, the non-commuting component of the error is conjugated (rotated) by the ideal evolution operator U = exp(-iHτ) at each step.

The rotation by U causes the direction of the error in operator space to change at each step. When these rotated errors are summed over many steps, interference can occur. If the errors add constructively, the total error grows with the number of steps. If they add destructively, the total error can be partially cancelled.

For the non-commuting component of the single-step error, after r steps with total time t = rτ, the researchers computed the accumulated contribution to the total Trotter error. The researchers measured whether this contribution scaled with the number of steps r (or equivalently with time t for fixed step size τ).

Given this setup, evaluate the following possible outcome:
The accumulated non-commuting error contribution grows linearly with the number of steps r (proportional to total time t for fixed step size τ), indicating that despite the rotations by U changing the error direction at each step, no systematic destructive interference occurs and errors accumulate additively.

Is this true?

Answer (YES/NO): NO